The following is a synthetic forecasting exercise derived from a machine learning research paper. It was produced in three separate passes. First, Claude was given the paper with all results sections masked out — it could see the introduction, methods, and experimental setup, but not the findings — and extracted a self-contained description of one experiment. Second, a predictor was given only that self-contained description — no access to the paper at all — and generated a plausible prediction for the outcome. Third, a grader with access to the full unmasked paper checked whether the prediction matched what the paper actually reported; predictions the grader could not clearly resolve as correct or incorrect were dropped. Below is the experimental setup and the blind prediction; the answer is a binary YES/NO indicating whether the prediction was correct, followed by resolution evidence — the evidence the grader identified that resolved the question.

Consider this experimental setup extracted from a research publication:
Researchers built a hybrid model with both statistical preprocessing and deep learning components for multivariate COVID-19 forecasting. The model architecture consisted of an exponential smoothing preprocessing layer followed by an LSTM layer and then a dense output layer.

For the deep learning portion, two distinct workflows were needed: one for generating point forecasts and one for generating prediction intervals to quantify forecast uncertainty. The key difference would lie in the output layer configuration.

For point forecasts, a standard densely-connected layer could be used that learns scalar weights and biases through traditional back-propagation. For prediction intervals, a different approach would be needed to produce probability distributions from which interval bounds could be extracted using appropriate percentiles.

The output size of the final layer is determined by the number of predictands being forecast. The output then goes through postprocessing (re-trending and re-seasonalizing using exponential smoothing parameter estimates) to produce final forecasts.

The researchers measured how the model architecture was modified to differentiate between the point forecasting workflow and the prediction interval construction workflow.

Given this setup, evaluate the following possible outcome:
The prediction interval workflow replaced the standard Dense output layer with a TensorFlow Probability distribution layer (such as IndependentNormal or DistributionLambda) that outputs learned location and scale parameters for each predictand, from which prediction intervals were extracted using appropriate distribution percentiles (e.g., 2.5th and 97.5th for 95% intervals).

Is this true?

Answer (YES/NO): NO